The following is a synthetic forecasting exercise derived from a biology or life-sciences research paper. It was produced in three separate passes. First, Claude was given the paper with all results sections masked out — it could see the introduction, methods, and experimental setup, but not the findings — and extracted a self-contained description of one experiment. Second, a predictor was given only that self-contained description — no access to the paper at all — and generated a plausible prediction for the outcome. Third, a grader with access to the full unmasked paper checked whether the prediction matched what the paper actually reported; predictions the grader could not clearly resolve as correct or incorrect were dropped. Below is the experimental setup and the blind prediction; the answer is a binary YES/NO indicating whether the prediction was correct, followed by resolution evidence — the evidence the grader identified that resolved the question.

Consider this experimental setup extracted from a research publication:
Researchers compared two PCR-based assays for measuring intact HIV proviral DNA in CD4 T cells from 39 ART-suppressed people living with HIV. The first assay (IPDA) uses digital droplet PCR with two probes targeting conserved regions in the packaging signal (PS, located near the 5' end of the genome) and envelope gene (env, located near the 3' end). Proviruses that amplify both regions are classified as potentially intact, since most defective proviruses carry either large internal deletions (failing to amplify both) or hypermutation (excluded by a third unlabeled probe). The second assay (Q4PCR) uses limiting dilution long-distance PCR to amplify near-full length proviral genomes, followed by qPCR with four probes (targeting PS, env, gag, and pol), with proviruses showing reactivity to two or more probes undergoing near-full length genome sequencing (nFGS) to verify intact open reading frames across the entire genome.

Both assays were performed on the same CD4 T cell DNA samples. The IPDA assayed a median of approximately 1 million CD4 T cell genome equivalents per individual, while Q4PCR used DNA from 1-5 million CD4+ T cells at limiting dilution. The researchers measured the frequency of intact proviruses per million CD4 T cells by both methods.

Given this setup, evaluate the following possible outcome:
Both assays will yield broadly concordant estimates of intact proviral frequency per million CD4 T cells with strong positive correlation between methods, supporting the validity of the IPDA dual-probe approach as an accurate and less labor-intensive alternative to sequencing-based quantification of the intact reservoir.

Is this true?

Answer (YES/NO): NO